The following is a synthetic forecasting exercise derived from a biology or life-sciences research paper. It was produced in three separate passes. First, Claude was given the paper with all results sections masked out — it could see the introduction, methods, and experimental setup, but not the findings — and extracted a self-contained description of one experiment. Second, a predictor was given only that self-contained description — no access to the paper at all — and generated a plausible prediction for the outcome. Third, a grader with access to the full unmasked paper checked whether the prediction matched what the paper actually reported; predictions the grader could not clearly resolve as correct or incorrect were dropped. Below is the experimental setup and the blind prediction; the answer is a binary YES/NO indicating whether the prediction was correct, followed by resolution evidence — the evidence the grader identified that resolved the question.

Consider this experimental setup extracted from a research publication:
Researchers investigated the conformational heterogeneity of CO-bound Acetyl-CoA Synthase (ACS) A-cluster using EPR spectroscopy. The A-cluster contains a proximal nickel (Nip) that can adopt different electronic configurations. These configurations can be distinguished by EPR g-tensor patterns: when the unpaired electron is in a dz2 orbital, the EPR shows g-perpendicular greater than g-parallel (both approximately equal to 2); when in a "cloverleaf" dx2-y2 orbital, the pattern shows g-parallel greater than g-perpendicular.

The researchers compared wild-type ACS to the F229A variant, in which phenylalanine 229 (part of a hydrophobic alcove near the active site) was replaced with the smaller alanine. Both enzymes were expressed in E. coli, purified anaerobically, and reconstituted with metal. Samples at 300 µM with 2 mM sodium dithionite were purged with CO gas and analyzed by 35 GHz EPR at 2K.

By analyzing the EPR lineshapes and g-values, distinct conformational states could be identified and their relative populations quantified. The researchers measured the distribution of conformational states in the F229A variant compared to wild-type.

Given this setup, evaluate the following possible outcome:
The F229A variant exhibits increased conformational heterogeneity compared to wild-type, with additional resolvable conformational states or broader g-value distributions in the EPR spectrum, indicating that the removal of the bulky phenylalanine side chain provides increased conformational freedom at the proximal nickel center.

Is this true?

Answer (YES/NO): YES